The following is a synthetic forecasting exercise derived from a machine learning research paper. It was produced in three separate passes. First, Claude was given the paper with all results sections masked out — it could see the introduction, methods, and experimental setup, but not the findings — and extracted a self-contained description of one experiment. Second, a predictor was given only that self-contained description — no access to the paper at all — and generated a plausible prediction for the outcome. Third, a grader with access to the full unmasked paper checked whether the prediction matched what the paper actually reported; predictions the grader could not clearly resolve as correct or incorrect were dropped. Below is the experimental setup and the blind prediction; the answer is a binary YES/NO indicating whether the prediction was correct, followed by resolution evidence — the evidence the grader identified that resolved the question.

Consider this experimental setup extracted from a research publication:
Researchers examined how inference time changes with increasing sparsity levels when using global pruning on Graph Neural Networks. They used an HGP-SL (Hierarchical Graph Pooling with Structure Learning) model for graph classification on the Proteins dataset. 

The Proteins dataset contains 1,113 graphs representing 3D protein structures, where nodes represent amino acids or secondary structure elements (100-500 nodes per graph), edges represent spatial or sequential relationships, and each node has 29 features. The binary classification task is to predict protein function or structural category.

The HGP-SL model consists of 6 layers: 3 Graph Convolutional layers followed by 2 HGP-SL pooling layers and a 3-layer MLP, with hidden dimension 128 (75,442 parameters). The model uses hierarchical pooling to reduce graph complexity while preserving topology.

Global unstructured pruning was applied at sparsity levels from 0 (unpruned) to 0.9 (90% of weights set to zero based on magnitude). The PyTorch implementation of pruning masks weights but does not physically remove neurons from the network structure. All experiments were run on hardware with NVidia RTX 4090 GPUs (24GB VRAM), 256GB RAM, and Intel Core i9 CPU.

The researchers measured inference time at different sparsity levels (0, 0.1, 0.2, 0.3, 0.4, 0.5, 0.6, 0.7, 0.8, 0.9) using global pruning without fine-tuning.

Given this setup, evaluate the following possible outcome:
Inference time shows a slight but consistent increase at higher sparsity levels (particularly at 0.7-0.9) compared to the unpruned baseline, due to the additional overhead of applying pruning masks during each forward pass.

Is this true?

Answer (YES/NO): NO